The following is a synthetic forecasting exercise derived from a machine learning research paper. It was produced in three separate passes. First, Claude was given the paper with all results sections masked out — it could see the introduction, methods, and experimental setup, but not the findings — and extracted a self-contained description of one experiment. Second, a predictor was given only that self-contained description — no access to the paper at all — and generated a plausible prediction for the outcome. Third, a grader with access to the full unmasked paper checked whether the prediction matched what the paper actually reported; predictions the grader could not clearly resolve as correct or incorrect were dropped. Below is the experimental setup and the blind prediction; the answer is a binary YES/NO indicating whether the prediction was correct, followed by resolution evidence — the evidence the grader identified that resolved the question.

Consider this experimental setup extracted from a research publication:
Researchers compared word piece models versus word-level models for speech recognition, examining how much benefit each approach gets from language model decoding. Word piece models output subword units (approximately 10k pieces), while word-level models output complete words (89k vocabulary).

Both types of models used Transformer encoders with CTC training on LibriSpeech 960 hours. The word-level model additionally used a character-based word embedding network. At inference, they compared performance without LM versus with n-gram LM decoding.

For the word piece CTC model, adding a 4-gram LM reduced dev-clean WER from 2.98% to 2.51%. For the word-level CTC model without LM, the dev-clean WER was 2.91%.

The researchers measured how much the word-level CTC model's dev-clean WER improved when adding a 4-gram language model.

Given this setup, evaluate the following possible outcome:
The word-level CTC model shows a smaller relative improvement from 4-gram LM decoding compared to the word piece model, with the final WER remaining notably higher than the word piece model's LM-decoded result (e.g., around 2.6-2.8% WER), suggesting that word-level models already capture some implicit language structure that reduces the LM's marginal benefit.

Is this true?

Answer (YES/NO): YES